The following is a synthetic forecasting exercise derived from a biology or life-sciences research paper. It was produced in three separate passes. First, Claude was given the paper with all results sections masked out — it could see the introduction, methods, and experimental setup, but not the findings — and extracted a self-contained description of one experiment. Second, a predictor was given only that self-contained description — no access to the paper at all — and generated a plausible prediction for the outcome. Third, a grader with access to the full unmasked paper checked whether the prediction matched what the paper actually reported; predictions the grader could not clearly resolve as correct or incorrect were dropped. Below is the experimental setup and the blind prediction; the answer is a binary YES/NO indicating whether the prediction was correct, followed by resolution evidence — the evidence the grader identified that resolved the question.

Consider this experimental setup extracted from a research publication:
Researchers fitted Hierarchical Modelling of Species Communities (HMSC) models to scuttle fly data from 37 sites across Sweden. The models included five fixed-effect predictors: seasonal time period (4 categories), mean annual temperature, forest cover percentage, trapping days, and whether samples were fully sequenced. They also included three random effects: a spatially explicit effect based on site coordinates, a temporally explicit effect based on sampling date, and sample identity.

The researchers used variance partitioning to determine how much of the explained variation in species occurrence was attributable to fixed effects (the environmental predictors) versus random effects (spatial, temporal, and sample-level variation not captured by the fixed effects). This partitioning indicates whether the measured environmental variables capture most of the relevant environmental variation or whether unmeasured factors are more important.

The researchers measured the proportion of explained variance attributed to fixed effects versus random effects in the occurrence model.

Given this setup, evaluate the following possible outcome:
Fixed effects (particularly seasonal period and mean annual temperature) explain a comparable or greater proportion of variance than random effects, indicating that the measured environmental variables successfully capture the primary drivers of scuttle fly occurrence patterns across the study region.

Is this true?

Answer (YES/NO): YES